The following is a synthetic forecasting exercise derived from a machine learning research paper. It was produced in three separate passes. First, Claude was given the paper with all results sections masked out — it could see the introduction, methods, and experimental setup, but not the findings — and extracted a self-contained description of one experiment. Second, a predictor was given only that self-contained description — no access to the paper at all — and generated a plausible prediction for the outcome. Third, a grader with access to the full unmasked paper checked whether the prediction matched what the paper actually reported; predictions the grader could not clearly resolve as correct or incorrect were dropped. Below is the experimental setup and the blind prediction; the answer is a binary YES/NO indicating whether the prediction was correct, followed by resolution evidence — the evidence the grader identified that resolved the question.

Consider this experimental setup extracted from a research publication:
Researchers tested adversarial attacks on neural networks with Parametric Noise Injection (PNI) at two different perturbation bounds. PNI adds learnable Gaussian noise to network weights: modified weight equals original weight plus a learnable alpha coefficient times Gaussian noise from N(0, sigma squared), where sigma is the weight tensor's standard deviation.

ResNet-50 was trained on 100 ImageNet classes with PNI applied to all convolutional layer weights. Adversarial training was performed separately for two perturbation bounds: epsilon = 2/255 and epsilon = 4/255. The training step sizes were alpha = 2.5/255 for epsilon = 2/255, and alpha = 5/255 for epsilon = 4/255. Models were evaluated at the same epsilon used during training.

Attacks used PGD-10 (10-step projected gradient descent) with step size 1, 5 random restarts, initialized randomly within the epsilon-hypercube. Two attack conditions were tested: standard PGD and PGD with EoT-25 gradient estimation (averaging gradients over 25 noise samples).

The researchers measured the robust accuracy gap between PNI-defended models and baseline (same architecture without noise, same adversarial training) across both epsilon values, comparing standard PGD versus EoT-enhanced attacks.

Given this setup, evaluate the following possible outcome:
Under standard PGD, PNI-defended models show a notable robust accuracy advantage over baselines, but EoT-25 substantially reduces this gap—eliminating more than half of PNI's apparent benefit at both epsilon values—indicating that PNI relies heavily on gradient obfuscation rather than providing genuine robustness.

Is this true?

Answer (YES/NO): NO